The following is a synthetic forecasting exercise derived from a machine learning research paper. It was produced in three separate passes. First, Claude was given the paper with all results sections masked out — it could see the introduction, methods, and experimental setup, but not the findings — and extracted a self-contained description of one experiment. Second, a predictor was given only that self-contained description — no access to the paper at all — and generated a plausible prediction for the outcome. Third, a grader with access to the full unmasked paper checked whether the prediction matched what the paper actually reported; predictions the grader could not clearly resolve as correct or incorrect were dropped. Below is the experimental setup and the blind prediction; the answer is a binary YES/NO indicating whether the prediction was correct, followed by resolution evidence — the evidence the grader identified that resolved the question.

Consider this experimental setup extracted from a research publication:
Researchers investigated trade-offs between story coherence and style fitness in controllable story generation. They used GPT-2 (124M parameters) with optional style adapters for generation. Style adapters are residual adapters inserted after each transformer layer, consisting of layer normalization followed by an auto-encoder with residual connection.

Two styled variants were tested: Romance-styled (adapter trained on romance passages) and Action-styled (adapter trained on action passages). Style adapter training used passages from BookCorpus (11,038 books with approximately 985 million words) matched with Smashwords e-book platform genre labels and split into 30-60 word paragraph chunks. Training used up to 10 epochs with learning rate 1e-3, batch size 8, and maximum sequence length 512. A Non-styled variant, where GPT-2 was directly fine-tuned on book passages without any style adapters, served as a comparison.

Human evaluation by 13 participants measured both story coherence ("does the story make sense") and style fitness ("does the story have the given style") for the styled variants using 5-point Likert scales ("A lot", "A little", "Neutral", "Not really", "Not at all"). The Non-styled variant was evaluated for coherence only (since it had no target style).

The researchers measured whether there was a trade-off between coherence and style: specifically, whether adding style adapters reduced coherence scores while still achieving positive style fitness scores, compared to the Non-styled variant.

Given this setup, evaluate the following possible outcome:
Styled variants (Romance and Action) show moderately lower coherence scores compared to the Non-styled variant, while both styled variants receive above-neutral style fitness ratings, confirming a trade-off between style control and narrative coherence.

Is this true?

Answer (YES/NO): NO